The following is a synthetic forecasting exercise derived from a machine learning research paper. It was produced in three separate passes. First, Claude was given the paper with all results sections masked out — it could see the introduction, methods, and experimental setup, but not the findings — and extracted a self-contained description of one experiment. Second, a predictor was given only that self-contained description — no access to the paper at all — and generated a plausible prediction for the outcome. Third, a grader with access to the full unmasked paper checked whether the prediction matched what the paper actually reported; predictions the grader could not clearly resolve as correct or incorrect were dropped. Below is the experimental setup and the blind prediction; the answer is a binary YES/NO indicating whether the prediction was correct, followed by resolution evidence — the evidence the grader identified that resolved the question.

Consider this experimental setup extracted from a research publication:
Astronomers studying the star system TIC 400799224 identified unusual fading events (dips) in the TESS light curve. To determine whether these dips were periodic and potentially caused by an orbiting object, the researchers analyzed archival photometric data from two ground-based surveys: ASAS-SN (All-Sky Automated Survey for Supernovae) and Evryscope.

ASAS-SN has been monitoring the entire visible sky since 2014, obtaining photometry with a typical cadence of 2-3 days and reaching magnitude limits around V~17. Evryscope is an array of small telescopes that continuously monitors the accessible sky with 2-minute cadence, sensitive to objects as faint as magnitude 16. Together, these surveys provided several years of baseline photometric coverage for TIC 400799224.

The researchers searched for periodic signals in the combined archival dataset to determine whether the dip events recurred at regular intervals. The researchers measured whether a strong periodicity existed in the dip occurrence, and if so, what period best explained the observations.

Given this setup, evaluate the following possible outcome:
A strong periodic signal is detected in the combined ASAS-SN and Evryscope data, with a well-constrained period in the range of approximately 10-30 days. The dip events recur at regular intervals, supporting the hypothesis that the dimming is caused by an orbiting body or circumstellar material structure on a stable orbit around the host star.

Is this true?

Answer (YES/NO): YES